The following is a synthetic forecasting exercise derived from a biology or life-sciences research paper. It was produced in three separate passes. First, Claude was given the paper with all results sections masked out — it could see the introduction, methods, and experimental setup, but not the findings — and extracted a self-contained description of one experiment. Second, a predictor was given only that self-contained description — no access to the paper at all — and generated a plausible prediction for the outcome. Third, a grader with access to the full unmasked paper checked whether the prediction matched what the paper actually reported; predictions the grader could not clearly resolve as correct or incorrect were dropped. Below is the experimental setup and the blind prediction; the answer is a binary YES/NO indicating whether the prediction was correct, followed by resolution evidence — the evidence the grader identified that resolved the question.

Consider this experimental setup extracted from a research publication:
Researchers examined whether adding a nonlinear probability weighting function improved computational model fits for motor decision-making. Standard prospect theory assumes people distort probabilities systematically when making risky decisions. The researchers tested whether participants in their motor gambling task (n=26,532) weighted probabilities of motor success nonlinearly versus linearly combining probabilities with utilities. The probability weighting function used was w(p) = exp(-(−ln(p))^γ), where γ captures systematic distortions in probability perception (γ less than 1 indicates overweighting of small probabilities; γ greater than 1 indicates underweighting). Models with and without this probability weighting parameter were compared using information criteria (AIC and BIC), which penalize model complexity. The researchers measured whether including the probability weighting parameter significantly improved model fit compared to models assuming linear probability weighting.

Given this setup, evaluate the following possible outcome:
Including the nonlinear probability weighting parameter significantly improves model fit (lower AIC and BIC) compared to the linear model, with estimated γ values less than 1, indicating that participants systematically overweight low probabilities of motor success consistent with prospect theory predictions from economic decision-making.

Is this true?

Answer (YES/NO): NO